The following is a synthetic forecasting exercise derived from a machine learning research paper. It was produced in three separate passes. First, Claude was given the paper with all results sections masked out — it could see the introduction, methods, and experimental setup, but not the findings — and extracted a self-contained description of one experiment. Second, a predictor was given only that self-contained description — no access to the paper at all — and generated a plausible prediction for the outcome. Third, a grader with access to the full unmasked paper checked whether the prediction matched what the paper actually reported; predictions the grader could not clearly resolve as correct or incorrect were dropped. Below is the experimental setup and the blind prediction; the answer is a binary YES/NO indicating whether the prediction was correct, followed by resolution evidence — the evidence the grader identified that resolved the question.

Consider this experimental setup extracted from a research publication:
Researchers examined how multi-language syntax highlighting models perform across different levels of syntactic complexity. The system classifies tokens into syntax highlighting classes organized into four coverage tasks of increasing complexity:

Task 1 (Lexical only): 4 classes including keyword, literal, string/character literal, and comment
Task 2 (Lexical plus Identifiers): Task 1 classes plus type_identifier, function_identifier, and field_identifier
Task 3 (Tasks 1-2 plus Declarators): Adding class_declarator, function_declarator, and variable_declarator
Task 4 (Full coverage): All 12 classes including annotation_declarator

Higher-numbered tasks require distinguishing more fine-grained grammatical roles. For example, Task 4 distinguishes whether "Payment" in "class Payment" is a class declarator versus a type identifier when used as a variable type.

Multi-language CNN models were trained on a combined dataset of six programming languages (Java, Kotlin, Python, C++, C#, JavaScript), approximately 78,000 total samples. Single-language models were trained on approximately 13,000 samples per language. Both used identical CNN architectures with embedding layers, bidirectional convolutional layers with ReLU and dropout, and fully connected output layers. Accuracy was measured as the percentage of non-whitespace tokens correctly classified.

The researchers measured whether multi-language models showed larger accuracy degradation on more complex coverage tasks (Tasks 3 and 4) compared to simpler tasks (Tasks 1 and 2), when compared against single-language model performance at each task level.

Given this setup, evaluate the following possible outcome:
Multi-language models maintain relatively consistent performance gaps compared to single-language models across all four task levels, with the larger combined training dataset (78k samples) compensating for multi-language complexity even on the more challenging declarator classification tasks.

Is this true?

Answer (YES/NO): YES